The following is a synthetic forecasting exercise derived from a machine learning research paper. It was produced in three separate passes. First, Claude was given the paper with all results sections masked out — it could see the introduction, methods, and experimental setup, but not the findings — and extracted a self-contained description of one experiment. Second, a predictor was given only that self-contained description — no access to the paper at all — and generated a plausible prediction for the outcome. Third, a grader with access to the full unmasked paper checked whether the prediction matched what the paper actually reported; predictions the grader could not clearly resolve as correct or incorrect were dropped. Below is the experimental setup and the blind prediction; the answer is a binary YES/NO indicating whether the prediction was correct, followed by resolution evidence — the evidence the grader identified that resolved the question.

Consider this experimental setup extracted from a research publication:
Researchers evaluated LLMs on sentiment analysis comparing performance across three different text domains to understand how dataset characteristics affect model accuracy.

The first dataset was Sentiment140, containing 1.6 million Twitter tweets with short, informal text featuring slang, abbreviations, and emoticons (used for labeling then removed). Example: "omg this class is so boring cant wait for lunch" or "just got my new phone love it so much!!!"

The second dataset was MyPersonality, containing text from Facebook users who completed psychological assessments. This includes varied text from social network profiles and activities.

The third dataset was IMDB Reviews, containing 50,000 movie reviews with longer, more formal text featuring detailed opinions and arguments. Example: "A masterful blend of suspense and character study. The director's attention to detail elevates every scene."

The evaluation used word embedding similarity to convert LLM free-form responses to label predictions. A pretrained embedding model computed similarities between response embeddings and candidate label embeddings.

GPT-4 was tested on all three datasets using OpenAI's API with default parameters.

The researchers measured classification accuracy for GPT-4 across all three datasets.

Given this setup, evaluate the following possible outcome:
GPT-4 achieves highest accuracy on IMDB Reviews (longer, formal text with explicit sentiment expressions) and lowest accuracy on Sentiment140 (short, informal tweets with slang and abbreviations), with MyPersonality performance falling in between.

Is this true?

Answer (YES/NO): NO